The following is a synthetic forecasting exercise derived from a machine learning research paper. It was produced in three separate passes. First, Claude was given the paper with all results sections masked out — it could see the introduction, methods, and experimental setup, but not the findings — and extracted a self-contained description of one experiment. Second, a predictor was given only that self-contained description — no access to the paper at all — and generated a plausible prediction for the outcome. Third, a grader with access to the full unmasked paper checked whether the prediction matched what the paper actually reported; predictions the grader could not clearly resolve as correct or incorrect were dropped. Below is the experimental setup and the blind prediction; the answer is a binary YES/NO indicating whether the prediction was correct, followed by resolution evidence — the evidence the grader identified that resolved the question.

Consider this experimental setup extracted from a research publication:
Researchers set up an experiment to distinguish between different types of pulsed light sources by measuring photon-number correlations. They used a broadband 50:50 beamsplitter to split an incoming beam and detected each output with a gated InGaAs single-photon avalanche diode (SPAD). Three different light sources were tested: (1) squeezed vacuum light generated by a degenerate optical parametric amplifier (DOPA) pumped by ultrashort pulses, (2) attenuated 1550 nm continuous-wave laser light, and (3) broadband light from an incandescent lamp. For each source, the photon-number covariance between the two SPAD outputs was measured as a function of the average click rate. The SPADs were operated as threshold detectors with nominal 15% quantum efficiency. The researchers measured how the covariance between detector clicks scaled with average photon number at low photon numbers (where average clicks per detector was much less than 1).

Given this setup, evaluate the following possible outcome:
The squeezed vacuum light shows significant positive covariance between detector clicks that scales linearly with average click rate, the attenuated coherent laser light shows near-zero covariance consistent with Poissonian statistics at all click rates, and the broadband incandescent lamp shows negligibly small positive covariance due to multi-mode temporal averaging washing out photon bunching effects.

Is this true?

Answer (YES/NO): NO